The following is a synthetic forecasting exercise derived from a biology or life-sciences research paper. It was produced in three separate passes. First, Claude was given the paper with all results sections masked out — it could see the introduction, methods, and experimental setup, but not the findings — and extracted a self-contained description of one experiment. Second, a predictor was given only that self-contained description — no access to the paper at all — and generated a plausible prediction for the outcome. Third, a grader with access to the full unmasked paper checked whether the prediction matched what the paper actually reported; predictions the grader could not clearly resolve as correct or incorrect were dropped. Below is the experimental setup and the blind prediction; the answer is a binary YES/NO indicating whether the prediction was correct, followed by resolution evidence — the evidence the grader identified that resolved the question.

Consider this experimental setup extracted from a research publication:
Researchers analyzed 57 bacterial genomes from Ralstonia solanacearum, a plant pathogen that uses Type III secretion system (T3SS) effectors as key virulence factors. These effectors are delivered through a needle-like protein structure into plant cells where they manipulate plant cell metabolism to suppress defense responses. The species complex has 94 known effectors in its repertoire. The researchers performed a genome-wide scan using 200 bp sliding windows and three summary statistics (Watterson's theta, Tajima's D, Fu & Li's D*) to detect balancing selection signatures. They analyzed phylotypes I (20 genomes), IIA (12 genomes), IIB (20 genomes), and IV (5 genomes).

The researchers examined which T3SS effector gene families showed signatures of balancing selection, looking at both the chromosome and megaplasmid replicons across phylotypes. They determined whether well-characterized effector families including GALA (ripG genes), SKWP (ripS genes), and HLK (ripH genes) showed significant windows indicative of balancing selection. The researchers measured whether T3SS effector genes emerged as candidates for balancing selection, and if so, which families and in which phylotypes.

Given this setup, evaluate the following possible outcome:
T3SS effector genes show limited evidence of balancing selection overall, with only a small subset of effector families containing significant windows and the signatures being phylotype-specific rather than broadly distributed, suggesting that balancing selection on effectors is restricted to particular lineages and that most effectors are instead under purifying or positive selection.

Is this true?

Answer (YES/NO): NO